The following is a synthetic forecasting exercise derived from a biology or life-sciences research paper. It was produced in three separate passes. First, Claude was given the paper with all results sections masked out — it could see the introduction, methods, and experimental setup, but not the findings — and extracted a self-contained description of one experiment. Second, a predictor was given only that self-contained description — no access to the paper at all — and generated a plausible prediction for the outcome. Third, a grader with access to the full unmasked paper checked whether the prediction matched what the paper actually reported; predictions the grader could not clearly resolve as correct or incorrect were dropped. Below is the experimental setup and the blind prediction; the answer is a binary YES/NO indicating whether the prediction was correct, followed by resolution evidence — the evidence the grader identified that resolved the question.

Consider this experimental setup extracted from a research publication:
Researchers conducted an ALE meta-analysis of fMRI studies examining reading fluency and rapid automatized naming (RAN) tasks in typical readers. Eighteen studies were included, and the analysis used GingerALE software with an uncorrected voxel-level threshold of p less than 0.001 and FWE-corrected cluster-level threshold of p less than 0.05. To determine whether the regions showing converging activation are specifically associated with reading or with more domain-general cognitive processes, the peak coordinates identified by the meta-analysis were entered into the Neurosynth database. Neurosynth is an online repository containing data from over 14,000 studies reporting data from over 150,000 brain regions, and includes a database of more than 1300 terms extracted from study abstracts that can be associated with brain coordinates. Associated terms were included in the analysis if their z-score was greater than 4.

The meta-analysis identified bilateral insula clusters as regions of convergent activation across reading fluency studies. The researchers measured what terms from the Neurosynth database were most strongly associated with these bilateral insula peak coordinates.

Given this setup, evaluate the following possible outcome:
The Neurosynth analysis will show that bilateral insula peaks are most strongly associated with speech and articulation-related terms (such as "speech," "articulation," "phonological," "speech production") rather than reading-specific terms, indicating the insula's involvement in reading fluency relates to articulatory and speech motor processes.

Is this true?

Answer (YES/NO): NO